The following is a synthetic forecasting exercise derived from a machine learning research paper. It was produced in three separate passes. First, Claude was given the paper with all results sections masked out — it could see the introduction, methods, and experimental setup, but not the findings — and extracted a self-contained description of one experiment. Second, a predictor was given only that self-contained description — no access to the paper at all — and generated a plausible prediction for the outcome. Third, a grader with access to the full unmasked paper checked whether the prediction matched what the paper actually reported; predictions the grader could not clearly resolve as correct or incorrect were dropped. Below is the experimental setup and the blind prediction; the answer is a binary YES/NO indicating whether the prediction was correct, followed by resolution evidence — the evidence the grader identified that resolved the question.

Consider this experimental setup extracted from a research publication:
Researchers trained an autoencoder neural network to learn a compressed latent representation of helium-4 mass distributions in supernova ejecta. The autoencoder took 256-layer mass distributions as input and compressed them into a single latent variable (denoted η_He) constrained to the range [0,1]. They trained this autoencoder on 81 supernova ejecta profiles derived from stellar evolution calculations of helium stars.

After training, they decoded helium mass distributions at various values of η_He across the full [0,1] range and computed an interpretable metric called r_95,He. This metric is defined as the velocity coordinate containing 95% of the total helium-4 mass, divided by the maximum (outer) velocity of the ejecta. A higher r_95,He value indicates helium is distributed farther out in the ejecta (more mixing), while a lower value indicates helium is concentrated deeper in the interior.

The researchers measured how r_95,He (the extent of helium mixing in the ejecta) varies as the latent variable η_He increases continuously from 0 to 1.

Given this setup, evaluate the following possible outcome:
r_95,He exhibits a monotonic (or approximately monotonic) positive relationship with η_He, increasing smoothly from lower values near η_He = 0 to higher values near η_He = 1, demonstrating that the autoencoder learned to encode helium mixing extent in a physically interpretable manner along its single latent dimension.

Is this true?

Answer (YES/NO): NO